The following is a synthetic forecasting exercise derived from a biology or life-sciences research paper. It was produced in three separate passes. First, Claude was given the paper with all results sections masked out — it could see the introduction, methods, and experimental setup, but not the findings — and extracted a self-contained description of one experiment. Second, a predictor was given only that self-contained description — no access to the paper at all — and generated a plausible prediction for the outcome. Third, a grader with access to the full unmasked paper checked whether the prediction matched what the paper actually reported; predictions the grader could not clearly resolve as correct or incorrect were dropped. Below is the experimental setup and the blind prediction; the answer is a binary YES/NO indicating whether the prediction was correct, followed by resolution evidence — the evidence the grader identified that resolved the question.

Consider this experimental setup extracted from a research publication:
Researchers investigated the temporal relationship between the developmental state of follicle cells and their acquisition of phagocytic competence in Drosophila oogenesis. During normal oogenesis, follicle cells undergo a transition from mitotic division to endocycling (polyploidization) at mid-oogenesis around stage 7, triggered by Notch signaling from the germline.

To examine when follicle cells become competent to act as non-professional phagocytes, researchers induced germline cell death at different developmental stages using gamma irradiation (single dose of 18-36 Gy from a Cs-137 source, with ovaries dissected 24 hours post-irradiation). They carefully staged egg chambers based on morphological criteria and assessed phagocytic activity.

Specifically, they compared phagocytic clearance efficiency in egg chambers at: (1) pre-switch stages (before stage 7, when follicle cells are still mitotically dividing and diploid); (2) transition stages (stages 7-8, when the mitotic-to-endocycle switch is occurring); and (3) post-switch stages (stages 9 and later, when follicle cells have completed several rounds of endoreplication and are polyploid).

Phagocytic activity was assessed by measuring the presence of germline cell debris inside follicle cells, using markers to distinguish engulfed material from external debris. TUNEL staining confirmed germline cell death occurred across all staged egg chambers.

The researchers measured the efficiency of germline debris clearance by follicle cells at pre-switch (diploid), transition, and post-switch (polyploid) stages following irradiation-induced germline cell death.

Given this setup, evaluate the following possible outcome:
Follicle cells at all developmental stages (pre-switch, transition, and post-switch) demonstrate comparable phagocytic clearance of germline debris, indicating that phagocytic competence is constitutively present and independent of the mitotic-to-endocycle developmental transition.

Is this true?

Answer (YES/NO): NO